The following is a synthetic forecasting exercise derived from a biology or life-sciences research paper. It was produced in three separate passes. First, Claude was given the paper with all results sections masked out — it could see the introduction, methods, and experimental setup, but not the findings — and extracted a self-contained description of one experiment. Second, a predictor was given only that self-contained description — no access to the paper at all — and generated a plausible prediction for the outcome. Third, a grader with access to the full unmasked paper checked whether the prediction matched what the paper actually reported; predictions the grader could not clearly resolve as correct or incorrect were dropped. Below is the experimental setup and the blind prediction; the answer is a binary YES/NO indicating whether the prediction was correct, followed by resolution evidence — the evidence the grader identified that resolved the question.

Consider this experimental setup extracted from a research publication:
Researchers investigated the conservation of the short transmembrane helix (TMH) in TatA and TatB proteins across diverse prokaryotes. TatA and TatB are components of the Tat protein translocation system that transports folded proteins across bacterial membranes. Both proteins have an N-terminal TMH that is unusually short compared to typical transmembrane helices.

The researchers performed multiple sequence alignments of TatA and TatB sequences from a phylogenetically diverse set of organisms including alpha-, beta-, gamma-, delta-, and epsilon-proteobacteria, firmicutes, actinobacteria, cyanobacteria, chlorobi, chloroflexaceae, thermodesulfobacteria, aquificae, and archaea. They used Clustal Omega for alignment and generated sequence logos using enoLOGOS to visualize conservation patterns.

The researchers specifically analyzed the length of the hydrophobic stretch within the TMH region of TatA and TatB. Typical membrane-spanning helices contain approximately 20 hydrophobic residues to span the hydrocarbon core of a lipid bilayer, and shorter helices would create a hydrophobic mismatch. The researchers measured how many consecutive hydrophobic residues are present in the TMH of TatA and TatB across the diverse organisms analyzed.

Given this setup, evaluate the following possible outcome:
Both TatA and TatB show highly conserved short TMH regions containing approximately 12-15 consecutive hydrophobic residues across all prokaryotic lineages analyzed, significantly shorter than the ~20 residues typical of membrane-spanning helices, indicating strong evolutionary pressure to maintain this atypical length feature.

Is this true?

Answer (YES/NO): NO